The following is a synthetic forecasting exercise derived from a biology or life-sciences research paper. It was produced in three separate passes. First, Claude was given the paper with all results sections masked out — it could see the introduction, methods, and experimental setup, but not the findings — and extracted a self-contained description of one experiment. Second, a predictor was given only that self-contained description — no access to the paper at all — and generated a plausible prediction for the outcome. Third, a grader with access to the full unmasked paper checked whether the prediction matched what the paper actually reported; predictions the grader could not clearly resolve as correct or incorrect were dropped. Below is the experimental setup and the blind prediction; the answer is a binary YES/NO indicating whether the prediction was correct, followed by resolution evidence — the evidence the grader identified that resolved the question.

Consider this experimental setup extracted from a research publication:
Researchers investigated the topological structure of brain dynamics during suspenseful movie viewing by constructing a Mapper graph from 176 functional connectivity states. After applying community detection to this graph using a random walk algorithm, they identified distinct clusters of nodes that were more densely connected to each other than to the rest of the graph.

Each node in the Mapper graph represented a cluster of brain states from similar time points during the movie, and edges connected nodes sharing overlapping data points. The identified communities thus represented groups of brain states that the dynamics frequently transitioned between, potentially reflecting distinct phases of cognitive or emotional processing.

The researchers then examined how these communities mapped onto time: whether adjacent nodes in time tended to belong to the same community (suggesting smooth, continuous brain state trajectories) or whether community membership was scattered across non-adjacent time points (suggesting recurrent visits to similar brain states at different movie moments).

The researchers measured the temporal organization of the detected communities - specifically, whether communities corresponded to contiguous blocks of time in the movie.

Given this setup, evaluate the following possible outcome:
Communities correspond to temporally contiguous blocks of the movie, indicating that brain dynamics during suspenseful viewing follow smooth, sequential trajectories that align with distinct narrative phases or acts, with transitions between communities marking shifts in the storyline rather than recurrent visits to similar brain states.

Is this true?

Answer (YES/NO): NO